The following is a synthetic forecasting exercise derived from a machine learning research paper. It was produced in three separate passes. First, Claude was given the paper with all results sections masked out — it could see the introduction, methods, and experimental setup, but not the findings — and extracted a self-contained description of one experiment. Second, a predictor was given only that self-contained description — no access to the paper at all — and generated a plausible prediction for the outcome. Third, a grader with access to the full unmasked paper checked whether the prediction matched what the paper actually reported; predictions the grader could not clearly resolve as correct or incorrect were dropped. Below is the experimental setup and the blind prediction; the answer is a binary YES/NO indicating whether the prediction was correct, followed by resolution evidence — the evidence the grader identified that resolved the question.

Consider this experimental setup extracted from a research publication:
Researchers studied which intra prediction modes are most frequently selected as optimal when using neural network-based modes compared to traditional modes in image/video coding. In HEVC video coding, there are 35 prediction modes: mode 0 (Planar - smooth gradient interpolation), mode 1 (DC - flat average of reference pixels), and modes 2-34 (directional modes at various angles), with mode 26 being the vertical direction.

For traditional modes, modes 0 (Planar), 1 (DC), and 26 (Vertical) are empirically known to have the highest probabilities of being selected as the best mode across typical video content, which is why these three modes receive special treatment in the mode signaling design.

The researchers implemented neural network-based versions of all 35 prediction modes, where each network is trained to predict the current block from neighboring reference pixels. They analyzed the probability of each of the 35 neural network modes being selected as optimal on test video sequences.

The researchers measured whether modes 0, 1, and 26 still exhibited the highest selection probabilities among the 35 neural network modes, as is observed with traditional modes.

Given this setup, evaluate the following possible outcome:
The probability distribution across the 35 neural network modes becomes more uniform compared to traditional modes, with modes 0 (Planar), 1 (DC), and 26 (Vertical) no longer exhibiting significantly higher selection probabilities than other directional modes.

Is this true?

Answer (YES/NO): NO